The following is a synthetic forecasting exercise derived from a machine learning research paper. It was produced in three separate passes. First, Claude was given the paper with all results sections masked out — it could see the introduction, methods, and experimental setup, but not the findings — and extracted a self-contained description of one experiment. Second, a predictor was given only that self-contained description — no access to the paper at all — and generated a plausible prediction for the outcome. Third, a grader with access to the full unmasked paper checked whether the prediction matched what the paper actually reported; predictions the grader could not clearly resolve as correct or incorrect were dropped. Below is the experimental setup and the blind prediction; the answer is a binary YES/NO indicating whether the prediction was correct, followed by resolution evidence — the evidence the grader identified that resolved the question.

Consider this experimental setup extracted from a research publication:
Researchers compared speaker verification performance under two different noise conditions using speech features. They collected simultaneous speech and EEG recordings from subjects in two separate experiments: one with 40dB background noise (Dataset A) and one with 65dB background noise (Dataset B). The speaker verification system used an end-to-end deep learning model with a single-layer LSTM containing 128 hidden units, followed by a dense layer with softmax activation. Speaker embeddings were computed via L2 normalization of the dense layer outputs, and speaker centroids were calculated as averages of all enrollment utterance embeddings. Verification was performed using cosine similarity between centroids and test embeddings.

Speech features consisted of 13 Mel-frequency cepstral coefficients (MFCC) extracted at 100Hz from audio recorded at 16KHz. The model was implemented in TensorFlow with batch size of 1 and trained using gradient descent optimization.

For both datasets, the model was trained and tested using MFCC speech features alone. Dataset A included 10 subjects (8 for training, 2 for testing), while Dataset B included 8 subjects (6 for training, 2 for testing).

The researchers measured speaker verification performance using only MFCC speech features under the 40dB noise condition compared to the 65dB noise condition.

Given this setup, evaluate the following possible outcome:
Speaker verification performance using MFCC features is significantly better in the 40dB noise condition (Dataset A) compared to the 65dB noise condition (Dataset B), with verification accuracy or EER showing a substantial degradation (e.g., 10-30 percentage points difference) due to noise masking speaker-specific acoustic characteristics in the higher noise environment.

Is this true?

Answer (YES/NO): NO